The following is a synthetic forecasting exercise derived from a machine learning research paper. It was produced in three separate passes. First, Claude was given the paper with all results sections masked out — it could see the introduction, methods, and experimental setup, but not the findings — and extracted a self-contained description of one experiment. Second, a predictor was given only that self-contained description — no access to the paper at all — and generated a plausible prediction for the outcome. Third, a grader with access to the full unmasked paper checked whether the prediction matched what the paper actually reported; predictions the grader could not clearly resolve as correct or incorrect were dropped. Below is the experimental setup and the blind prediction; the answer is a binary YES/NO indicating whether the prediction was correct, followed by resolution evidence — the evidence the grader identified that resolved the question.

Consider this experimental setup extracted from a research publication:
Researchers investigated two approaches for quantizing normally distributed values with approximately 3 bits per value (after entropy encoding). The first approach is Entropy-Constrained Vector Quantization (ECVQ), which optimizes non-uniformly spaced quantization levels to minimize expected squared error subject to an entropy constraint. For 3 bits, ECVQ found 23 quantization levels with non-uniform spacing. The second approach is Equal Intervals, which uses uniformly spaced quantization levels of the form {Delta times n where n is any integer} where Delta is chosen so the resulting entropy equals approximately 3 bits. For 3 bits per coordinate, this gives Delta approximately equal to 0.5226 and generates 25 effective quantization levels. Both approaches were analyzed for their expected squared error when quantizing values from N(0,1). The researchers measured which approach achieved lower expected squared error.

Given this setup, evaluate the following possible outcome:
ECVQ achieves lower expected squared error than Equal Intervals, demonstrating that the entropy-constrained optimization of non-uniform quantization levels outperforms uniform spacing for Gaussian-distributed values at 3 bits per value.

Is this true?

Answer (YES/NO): YES